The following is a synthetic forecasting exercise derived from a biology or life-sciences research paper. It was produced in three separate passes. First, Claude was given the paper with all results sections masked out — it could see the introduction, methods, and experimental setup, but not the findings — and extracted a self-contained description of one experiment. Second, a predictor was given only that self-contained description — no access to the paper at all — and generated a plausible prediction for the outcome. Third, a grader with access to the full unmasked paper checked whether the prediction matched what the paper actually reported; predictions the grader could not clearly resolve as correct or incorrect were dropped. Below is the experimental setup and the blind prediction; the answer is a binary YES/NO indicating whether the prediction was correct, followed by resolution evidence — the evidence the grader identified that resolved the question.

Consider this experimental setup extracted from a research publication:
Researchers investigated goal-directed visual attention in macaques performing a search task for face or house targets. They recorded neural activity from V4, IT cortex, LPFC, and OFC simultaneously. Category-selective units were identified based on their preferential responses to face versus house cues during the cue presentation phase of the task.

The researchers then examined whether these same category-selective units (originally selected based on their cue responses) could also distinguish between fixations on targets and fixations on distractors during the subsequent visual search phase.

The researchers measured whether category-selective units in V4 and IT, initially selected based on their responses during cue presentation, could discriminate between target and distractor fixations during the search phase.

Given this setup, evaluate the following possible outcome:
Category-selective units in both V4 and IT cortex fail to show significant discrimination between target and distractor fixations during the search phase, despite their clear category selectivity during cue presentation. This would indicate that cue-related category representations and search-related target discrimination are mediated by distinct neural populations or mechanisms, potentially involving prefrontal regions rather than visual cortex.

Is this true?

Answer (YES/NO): NO